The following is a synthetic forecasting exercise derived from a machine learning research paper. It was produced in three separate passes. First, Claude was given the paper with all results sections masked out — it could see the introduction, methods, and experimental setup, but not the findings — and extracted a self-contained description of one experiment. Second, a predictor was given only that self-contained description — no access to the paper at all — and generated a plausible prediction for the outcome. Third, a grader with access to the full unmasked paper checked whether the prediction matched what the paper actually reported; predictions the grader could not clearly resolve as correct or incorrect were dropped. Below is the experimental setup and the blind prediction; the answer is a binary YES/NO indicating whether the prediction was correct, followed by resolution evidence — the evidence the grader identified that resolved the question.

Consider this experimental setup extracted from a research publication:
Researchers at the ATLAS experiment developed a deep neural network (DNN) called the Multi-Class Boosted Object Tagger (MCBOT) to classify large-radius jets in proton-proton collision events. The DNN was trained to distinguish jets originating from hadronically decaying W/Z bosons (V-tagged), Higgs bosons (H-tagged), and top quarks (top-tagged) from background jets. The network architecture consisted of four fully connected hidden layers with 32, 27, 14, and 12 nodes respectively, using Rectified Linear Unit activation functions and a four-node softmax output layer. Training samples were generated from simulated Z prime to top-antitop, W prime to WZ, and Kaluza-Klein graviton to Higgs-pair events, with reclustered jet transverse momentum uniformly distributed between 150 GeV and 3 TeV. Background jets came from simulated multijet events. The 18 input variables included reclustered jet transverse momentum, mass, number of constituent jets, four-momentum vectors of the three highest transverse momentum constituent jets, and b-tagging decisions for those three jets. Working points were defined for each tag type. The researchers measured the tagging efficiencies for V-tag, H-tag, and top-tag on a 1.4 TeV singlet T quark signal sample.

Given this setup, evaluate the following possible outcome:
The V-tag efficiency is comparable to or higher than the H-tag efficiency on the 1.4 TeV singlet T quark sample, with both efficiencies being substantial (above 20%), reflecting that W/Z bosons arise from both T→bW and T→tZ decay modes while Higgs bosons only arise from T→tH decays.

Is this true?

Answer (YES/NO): YES